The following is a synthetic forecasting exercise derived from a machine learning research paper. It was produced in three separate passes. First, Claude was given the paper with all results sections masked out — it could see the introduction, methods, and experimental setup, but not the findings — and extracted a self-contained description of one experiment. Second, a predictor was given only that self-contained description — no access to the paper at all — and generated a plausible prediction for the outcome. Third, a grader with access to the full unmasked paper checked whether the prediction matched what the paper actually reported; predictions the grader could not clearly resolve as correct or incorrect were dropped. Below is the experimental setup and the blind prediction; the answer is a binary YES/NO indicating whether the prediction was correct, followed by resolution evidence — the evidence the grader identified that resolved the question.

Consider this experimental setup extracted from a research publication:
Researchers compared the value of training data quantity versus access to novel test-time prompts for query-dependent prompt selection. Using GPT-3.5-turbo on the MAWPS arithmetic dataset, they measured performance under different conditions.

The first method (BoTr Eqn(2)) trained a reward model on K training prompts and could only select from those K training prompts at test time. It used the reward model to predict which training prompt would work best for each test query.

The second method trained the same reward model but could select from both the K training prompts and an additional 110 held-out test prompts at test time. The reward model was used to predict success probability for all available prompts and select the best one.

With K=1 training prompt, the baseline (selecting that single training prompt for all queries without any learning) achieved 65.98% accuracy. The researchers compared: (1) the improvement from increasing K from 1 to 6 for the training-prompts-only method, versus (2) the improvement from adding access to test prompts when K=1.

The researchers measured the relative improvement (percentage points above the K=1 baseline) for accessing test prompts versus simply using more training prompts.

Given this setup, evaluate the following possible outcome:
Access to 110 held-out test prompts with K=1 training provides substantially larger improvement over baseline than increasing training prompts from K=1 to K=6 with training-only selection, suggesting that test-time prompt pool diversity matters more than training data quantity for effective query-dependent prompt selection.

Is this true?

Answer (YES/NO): NO